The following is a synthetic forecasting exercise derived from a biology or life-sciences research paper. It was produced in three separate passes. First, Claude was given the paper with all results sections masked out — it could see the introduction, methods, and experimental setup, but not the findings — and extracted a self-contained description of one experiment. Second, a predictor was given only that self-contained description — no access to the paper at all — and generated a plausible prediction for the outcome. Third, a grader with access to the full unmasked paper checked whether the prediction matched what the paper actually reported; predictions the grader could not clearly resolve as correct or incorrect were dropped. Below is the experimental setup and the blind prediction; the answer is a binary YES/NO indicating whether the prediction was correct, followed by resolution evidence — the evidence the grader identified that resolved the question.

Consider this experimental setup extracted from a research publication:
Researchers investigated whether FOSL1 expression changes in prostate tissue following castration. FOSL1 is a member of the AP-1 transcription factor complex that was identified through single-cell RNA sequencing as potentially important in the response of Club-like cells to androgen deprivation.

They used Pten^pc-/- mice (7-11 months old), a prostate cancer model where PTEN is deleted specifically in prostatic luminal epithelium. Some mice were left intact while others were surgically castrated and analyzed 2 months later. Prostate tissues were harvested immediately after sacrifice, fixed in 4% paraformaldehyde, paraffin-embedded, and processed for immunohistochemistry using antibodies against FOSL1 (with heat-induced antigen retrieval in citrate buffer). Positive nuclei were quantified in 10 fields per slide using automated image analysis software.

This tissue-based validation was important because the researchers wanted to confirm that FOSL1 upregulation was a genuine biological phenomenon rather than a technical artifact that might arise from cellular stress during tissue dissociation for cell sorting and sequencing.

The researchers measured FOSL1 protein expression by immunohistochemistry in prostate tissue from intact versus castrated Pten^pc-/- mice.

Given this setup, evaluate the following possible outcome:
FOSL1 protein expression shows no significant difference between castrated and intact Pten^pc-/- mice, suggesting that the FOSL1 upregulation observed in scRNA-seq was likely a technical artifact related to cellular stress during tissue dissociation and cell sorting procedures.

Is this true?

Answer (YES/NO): NO